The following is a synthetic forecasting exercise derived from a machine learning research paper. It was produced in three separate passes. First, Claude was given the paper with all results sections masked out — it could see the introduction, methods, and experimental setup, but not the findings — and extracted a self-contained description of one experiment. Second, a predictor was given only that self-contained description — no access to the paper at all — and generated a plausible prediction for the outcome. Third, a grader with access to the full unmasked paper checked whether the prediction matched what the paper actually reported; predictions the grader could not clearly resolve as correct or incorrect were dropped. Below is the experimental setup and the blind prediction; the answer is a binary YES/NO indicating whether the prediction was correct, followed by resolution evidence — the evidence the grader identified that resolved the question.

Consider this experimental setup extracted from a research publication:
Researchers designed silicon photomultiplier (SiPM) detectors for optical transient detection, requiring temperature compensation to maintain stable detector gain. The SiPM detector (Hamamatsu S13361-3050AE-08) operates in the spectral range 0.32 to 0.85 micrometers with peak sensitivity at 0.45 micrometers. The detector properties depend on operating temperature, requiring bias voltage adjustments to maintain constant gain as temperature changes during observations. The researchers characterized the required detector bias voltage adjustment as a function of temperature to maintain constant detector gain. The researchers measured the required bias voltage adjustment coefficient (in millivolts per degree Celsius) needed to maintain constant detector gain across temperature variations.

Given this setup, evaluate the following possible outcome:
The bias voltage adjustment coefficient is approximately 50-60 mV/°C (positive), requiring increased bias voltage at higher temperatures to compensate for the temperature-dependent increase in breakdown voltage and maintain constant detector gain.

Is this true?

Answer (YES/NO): YES